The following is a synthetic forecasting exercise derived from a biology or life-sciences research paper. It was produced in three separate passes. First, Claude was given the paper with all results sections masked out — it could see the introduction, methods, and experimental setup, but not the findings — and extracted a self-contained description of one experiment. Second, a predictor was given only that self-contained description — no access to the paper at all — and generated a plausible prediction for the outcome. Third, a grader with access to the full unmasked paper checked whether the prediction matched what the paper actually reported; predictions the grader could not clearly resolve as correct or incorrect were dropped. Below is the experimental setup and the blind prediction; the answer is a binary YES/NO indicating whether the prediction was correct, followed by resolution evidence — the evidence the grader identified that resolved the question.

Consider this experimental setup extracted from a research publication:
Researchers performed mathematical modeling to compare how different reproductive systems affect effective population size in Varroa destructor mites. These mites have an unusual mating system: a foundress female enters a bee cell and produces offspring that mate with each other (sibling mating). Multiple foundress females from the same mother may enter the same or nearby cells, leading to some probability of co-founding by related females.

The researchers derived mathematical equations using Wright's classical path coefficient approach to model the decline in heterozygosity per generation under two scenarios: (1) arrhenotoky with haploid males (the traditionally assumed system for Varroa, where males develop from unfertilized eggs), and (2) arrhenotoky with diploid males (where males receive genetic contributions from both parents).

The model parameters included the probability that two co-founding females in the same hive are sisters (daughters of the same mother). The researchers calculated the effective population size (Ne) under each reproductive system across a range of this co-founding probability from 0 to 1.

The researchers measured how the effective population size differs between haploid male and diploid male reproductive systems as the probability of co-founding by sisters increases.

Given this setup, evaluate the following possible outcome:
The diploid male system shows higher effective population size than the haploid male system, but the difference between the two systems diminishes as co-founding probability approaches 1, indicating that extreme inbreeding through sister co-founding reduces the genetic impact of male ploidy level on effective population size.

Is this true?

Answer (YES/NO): NO